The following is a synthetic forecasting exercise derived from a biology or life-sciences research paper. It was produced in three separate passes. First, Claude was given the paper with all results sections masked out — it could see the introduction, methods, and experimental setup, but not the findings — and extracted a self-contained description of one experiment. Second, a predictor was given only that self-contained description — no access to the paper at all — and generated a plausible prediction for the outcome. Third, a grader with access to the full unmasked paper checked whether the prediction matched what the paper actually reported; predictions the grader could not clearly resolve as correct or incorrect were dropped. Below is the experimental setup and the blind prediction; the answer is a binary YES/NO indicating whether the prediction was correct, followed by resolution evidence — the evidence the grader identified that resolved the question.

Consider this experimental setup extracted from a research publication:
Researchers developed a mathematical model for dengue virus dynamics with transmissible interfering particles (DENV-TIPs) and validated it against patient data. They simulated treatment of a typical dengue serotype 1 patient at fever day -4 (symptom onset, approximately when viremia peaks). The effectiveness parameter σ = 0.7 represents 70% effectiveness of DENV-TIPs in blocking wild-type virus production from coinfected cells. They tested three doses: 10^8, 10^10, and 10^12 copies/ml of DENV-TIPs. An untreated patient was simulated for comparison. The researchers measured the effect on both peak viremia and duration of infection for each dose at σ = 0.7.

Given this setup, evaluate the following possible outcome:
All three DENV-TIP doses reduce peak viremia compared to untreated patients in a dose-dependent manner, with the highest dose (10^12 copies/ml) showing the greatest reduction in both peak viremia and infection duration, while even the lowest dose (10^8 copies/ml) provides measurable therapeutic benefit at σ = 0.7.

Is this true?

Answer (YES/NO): NO